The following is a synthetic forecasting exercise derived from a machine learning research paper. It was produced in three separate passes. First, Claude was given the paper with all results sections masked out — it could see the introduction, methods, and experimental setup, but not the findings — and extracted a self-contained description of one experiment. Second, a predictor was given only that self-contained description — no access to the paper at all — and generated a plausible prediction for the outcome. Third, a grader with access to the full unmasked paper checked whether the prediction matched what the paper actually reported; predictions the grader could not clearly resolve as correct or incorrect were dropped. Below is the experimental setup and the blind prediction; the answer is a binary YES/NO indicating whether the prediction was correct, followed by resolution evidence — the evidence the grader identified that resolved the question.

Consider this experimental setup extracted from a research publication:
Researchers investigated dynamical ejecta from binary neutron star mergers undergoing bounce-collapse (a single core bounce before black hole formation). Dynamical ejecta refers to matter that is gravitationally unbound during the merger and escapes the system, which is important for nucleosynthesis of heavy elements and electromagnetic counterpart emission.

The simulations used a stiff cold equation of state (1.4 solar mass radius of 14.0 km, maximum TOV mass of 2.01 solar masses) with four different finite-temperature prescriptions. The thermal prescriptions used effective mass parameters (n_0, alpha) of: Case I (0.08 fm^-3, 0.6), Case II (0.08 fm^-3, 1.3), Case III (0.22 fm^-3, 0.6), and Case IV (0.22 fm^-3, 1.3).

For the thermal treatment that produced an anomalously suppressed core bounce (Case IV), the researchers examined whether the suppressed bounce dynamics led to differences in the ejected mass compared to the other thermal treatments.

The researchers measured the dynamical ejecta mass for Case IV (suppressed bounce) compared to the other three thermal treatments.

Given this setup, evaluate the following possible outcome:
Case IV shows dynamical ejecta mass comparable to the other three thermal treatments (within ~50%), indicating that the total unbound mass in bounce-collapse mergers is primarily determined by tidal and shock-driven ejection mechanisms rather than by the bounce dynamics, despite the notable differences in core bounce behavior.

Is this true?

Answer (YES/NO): NO